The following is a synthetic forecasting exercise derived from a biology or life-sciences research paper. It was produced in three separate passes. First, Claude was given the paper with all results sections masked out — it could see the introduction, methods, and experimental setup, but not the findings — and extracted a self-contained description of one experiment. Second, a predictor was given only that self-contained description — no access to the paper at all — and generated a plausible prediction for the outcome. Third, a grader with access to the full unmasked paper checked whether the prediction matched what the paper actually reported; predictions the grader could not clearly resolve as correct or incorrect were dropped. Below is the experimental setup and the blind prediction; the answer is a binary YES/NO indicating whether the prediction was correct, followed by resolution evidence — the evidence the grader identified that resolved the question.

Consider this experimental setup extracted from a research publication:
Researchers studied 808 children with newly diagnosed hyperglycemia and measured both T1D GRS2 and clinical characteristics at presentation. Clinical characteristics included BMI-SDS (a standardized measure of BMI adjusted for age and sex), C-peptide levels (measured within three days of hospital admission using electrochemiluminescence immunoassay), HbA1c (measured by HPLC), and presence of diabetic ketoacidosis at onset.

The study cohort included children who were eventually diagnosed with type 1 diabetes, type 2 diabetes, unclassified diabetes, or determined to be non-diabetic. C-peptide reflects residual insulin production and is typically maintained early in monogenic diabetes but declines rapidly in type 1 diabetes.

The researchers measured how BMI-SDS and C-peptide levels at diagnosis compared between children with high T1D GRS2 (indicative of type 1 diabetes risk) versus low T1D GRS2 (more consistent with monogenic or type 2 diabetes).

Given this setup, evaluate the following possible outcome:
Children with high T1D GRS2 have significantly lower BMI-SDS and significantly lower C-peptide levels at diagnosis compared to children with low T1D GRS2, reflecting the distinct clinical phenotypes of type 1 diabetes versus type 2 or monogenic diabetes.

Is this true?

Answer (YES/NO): NO